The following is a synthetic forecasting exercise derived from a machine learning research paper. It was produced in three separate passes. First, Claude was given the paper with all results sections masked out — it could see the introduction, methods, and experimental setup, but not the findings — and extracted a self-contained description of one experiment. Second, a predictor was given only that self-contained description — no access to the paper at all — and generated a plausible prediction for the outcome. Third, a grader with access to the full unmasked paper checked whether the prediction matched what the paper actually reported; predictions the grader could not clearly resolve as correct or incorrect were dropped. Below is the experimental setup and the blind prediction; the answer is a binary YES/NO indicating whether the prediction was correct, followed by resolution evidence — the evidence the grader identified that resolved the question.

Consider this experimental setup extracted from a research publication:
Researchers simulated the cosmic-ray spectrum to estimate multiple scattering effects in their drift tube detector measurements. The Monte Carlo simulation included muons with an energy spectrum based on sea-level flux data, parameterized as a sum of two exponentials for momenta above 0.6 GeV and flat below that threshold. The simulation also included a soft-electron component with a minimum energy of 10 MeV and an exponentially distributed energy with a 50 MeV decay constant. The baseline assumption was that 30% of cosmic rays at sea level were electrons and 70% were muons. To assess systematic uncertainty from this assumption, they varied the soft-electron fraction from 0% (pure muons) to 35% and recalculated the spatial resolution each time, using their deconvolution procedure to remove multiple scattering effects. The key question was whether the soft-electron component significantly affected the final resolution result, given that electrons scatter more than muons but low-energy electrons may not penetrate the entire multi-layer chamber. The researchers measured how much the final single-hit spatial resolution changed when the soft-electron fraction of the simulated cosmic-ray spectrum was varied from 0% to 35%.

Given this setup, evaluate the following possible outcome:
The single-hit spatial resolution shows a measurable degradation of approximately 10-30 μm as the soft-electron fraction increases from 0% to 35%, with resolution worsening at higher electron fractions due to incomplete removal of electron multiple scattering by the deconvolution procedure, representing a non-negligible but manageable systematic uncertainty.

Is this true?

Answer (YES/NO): NO